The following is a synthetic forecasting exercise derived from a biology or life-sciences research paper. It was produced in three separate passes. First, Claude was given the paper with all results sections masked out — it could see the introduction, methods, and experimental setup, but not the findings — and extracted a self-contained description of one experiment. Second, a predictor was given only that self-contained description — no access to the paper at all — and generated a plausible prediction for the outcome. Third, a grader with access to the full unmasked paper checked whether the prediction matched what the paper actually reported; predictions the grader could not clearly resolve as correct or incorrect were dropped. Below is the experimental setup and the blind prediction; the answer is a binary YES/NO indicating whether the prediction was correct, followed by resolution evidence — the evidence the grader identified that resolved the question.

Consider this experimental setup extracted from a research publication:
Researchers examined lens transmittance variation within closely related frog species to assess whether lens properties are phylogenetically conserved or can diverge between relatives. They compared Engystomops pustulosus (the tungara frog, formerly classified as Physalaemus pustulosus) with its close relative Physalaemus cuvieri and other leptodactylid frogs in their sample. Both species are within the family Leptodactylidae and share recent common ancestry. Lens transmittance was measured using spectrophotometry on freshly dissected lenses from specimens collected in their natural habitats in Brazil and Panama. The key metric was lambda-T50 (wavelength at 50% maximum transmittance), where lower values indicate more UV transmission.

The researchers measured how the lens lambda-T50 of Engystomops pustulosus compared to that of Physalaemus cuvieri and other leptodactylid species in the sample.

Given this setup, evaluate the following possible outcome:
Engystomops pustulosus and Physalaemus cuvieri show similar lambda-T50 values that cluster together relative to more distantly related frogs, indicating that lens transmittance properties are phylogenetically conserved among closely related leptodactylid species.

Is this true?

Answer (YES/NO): NO